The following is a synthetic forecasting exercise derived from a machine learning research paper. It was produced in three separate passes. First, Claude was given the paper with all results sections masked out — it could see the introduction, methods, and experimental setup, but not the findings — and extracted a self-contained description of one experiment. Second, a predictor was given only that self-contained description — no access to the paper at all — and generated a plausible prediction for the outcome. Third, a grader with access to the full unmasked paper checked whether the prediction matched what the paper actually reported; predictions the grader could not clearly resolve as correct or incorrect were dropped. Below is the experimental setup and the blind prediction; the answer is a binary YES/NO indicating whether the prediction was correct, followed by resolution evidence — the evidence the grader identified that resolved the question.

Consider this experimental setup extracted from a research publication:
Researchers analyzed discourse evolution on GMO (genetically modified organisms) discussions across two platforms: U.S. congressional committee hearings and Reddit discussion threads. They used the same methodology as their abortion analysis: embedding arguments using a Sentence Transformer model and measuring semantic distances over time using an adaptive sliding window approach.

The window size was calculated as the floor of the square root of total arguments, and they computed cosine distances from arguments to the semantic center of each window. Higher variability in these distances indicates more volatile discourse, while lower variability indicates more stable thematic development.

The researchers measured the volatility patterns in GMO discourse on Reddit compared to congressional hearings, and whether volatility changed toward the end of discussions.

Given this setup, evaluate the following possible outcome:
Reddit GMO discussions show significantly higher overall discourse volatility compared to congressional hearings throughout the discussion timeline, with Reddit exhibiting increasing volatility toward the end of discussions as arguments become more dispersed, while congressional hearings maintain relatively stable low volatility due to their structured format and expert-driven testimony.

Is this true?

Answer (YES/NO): YES